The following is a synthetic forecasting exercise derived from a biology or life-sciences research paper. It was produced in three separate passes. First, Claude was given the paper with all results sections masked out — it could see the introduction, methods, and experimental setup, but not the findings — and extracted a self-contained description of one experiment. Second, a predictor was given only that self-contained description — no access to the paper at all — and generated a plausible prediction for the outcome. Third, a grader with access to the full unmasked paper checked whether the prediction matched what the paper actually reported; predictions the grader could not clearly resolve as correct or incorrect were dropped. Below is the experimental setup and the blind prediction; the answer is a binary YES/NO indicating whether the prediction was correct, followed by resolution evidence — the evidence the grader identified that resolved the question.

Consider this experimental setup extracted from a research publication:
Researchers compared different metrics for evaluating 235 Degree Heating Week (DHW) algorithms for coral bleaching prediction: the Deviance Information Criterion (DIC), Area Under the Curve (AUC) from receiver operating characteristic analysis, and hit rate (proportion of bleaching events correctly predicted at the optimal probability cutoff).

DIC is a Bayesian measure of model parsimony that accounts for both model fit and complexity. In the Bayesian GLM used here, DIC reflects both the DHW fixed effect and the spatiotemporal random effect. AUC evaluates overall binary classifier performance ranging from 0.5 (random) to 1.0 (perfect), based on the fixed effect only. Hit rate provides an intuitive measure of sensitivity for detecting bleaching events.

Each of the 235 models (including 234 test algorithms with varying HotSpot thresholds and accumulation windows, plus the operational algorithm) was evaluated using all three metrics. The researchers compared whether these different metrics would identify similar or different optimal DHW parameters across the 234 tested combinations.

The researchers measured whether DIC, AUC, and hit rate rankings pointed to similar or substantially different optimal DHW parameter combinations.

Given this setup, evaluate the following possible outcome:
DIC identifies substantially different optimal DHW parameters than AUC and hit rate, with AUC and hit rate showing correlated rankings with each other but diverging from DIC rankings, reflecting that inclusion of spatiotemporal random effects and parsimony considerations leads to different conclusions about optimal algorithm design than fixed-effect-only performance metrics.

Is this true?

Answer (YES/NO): NO